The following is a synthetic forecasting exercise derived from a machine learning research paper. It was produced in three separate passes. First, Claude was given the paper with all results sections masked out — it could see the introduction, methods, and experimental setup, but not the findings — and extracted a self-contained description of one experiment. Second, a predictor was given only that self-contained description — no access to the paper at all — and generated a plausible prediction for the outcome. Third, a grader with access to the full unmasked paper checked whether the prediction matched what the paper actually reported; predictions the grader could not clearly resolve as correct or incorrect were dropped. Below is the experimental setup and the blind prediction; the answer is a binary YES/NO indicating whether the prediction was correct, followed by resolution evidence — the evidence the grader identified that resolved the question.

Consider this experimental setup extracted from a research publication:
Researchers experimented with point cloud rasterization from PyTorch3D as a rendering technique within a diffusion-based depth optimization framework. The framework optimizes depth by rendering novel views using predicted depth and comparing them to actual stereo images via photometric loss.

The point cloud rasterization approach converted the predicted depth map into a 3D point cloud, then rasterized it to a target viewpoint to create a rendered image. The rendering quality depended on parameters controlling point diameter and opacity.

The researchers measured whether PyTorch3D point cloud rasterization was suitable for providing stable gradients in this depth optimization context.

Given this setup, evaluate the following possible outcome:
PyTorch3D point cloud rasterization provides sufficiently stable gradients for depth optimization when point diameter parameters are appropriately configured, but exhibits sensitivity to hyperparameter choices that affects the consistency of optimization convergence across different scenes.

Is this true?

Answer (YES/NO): NO